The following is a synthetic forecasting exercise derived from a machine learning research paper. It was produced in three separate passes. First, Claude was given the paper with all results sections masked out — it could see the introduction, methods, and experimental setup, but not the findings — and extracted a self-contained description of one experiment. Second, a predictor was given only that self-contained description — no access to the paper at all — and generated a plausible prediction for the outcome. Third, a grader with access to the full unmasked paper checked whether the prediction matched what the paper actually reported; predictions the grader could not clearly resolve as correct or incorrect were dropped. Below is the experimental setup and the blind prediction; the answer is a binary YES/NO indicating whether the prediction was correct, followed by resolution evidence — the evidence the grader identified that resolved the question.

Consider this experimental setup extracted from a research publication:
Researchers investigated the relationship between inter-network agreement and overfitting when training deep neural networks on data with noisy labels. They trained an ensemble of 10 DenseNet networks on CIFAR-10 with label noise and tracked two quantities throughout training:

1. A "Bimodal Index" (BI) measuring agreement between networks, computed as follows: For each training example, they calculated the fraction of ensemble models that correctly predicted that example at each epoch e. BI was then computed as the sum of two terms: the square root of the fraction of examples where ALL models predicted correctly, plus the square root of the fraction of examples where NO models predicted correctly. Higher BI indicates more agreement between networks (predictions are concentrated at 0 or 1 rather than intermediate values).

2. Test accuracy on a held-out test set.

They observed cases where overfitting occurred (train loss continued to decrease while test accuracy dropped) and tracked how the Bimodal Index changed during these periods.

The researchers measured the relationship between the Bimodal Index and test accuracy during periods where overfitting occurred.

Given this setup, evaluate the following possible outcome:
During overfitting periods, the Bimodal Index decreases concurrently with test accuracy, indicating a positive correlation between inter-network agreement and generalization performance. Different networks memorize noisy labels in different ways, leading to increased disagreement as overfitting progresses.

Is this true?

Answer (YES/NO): YES